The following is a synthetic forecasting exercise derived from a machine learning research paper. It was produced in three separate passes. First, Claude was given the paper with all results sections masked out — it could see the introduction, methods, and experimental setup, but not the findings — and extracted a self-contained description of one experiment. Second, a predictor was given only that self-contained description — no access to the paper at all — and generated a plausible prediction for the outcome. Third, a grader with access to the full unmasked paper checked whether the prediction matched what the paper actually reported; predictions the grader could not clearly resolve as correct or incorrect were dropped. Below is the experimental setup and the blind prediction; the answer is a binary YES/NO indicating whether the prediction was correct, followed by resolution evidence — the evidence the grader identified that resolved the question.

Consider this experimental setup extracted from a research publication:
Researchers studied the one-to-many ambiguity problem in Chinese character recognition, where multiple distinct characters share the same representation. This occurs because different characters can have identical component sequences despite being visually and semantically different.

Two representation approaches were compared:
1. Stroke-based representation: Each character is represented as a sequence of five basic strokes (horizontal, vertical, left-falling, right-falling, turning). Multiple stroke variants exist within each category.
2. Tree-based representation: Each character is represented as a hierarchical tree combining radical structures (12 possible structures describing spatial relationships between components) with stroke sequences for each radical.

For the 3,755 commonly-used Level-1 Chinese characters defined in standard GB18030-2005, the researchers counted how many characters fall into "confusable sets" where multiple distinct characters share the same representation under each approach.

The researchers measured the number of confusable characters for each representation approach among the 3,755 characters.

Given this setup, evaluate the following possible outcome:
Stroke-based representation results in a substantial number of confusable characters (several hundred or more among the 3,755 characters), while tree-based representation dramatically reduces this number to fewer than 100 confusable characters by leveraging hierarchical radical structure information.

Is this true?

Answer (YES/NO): NO